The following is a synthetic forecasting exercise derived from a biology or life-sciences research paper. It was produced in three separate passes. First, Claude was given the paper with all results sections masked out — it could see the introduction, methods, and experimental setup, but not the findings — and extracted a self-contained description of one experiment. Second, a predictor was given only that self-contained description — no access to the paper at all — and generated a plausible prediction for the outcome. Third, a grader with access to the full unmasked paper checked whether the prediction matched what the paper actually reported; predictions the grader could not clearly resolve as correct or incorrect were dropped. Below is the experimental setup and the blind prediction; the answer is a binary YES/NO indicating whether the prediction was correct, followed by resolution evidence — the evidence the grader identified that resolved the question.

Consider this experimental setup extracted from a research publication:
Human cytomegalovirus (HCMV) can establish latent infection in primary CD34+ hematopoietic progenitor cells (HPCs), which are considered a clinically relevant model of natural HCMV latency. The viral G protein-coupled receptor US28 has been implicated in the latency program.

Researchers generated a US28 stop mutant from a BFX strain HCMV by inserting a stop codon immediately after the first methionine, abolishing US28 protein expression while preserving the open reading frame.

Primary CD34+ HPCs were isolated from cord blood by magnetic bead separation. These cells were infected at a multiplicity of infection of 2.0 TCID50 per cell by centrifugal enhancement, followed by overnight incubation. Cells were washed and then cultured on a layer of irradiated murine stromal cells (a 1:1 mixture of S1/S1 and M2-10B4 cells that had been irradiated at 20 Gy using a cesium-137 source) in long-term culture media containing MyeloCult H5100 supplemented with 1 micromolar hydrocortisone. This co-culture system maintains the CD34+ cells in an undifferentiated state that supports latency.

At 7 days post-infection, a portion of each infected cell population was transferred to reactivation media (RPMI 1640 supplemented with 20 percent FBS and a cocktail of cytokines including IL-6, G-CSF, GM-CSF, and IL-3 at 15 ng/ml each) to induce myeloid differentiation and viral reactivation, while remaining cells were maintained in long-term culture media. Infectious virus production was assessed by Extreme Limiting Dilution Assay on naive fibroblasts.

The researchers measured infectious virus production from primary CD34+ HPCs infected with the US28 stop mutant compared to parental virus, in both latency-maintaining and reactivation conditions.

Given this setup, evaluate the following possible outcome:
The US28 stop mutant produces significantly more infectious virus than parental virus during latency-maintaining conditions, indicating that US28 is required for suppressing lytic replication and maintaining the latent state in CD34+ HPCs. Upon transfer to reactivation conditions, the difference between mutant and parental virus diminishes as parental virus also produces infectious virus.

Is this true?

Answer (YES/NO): YES